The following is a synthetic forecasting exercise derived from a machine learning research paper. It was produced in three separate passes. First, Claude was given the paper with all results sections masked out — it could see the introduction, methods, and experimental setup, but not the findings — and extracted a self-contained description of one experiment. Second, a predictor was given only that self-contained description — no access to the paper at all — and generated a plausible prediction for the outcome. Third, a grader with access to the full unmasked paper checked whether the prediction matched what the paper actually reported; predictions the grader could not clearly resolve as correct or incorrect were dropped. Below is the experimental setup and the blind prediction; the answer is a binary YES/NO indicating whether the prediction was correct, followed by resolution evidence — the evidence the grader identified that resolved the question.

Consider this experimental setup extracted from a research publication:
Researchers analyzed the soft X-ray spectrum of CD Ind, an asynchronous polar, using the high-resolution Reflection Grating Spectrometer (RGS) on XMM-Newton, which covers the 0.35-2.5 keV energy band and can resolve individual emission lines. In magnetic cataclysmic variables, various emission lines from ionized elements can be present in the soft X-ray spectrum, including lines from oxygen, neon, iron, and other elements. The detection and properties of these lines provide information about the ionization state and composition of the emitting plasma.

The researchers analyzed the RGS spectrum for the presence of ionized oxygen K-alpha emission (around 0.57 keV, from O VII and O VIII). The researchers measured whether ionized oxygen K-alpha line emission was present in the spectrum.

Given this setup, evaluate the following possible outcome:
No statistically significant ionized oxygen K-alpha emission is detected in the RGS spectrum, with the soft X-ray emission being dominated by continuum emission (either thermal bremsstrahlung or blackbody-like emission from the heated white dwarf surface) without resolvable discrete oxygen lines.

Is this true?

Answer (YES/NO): NO